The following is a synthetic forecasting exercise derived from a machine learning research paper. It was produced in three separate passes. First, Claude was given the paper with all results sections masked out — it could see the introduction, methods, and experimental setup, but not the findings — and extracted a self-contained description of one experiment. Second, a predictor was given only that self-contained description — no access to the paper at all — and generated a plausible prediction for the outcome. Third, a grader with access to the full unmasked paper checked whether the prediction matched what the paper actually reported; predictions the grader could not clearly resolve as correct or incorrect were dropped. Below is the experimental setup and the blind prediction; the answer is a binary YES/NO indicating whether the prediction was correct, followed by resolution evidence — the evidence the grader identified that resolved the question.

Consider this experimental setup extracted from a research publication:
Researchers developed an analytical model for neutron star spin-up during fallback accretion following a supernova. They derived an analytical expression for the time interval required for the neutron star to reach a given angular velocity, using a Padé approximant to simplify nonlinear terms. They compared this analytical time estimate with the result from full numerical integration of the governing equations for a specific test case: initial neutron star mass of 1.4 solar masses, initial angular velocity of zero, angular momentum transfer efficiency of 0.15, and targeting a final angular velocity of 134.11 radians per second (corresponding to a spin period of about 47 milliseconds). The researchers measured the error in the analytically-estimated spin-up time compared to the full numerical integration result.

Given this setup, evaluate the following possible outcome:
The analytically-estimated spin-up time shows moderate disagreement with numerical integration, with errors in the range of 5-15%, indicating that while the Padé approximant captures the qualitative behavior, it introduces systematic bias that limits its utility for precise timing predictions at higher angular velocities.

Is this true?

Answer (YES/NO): NO